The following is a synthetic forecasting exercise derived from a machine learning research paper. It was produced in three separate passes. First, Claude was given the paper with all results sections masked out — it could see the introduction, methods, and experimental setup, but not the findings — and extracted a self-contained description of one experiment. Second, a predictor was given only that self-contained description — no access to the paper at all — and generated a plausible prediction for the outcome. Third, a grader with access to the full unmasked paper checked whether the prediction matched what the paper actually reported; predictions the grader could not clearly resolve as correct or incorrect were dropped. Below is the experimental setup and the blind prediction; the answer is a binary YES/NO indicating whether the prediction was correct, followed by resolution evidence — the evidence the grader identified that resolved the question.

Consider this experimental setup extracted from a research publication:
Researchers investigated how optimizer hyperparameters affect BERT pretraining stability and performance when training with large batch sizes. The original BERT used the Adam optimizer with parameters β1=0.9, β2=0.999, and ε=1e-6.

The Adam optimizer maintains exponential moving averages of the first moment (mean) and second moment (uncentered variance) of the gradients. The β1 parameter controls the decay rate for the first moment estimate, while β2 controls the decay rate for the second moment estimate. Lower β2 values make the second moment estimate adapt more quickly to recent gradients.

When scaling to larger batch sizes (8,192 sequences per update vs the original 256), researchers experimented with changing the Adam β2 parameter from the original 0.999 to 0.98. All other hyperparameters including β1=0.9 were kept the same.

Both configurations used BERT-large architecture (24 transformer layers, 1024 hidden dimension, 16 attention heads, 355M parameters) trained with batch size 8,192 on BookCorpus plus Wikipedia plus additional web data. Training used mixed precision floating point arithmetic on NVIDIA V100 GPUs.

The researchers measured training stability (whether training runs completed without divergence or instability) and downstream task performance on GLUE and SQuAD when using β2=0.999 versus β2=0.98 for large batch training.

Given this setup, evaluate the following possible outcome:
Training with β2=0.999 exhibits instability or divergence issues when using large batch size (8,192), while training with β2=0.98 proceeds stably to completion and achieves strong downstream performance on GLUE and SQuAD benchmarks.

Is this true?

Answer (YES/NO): NO